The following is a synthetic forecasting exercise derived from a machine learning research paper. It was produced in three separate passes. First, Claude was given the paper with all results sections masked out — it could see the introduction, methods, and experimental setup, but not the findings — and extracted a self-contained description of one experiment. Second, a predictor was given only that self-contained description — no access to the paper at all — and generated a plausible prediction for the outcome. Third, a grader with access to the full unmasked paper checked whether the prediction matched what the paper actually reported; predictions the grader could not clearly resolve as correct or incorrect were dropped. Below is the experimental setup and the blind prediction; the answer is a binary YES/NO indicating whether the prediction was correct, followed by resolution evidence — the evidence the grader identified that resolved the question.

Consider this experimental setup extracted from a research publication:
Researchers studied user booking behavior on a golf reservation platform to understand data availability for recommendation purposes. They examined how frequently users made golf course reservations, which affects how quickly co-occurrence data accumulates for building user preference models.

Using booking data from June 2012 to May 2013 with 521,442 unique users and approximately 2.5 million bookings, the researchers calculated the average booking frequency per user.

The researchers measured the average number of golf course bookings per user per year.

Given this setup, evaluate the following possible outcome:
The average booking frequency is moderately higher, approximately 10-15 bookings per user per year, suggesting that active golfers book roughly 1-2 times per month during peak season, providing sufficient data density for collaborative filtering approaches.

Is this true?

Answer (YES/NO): NO